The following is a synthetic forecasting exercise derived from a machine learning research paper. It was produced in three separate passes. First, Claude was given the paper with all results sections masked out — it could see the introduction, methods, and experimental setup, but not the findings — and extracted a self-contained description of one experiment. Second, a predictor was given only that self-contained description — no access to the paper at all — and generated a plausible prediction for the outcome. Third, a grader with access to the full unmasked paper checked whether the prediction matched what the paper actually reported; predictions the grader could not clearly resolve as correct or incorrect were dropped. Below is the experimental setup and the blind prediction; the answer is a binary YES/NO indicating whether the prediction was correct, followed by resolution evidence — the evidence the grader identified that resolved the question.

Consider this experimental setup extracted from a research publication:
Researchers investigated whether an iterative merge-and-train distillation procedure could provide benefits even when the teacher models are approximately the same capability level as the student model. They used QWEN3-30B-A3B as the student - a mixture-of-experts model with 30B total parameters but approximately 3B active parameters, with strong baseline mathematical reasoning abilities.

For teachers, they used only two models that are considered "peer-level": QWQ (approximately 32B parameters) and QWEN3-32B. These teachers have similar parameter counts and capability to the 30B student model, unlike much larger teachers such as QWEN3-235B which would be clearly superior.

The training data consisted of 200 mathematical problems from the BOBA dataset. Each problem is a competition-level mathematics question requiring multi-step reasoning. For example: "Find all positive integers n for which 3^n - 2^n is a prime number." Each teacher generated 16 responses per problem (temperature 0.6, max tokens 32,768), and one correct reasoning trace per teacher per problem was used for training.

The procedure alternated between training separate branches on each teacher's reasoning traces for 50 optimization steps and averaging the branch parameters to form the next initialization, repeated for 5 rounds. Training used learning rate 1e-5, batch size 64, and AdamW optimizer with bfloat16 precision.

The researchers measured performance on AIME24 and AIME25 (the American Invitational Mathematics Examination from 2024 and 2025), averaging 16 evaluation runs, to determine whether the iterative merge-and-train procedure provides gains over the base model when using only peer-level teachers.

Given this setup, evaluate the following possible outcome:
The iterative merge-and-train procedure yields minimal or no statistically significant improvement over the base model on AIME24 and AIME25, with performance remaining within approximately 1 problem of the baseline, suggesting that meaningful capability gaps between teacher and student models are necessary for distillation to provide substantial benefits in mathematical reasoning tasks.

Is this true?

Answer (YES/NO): NO